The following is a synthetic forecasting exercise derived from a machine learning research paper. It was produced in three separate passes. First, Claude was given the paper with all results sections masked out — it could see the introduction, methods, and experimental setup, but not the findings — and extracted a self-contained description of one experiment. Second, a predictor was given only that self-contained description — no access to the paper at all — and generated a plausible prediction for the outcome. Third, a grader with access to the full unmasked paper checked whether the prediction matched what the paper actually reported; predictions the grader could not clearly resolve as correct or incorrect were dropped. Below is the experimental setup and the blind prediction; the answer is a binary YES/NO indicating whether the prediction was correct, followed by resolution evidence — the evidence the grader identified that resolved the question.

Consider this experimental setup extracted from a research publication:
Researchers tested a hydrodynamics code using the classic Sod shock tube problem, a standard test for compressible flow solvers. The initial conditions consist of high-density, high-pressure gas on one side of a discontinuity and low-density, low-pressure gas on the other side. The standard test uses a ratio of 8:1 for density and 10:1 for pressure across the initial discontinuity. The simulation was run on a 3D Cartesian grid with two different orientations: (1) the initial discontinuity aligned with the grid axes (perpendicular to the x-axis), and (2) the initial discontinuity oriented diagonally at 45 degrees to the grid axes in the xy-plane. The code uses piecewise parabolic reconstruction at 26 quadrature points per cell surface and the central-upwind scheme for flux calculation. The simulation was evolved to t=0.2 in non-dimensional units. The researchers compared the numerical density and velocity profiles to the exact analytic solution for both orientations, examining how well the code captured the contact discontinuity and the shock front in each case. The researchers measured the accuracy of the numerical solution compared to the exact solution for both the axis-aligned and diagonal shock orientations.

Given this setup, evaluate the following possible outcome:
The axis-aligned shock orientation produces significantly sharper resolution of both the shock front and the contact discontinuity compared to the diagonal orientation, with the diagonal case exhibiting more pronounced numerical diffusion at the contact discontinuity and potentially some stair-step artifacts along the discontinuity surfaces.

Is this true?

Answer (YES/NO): NO